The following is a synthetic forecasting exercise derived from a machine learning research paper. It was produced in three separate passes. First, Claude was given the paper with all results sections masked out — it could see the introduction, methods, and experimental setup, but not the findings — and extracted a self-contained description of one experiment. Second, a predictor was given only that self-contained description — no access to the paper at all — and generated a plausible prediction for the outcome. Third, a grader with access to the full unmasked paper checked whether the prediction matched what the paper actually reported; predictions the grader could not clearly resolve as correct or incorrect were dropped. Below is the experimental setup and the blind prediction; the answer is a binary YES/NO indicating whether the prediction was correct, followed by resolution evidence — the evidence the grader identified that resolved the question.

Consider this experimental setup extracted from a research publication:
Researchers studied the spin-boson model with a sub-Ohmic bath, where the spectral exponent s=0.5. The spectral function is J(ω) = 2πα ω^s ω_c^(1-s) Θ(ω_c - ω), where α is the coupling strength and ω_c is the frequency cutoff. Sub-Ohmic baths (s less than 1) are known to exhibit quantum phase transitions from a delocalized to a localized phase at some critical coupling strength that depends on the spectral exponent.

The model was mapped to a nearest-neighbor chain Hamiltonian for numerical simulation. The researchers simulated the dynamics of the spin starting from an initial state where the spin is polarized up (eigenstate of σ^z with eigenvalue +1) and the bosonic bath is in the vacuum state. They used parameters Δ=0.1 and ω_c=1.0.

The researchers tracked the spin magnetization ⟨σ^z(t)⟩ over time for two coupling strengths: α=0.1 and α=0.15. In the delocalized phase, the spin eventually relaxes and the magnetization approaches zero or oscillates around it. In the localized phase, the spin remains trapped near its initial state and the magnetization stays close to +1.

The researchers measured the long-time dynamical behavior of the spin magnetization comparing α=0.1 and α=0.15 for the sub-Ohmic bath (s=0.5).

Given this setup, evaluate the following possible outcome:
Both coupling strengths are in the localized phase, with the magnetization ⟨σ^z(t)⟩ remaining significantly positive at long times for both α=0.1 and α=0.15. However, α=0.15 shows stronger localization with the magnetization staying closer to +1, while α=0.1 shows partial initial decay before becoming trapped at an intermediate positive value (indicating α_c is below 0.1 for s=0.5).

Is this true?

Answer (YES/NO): NO